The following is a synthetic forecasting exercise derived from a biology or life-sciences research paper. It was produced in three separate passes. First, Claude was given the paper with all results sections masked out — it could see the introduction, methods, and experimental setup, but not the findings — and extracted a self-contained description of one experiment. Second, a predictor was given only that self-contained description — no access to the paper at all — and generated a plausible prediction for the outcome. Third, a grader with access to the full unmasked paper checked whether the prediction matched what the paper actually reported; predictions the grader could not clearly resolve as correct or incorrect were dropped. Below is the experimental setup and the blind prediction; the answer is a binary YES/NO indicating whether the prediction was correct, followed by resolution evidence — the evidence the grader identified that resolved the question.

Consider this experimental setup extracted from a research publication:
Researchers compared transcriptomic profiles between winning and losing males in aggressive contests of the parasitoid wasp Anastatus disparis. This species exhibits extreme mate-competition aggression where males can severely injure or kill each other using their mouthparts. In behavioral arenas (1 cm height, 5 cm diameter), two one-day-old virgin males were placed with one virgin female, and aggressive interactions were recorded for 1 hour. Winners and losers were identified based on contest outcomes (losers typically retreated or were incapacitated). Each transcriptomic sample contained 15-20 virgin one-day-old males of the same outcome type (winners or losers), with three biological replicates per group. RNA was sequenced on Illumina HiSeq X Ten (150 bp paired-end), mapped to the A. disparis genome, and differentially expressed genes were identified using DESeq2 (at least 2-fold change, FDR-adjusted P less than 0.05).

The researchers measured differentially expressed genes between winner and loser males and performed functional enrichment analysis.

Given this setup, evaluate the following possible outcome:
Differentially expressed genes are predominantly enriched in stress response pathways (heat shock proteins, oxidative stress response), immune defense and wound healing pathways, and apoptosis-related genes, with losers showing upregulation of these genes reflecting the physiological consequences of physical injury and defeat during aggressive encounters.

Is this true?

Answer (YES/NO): NO